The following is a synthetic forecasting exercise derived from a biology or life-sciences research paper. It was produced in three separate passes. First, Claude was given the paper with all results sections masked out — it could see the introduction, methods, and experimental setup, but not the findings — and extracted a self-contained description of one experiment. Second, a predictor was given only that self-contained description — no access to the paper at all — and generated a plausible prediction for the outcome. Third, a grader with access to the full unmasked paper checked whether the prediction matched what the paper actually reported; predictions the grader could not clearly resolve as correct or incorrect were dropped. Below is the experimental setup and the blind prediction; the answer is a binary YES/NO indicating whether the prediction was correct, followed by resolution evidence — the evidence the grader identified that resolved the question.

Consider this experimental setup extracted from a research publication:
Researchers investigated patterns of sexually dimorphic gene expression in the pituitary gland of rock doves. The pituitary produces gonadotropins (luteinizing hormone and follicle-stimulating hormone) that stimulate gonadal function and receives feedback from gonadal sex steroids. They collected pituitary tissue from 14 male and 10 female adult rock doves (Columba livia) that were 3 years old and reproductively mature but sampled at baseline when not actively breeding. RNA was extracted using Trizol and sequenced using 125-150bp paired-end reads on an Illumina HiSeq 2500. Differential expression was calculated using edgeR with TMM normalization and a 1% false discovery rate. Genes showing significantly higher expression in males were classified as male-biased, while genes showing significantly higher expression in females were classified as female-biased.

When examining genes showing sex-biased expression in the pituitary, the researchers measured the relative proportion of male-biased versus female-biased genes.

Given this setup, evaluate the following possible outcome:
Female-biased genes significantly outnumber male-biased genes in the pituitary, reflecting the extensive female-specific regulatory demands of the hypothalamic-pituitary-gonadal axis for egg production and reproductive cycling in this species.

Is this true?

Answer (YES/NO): NO